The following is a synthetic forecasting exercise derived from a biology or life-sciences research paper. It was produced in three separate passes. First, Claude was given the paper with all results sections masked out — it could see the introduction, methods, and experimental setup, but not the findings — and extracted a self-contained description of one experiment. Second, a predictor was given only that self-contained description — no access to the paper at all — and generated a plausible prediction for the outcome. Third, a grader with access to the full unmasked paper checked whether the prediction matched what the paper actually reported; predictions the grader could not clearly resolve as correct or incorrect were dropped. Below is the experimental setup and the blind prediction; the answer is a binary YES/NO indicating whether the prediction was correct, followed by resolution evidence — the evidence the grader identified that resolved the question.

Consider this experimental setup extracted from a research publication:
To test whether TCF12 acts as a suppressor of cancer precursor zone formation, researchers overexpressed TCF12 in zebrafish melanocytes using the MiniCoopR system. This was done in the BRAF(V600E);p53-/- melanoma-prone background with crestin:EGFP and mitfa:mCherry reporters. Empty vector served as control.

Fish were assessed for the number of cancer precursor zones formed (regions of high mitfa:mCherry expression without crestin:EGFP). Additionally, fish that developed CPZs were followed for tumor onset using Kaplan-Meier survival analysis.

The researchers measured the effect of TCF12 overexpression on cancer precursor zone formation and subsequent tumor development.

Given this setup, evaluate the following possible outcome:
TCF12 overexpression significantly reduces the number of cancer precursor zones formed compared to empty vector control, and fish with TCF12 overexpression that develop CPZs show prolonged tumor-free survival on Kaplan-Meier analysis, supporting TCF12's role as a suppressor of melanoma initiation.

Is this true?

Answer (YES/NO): YES